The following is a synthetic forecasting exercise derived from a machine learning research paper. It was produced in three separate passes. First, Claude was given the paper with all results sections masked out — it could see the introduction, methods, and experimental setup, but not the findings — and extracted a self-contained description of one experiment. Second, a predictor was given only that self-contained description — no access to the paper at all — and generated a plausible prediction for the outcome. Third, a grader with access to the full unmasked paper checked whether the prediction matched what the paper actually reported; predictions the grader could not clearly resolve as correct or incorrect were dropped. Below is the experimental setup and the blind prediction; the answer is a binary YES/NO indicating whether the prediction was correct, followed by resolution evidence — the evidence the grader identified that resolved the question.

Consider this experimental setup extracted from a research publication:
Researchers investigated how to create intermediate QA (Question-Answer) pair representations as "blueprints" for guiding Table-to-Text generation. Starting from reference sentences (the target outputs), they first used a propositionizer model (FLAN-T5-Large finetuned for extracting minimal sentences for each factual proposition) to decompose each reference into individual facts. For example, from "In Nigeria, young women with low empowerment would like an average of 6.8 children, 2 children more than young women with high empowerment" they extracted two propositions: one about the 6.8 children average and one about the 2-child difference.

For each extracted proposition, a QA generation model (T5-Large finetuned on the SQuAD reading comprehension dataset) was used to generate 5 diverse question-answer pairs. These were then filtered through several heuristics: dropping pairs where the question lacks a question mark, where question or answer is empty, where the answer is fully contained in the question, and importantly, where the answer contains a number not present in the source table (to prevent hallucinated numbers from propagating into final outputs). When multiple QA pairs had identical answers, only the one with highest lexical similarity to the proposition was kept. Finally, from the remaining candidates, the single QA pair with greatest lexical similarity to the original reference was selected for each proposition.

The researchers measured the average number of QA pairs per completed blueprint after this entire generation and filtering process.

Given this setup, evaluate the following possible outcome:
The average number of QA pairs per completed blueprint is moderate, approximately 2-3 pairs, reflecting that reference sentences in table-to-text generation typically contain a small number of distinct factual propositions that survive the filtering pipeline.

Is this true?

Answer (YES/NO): YES